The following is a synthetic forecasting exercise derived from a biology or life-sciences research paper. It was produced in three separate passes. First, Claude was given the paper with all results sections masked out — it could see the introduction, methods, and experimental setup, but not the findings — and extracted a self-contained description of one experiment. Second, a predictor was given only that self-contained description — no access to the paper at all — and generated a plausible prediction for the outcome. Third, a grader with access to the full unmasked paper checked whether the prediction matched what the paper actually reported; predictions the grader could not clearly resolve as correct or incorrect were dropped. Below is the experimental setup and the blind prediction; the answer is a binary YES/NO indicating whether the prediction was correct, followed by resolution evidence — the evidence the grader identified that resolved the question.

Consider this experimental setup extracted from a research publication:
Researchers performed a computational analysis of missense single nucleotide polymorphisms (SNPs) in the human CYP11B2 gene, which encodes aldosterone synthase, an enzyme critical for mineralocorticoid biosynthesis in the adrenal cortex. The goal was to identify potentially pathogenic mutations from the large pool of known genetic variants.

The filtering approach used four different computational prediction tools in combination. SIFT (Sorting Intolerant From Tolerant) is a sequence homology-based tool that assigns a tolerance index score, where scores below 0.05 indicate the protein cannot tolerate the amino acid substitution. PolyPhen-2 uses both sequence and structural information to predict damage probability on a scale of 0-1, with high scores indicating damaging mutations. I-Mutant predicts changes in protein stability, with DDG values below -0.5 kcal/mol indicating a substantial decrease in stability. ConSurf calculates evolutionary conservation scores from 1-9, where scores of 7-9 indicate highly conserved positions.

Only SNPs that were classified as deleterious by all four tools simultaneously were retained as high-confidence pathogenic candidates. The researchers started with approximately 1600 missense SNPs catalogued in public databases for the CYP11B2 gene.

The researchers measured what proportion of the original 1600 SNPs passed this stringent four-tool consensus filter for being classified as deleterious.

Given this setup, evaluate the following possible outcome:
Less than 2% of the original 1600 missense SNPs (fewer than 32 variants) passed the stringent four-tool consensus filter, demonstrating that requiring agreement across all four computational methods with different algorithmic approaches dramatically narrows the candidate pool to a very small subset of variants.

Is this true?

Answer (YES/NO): YES